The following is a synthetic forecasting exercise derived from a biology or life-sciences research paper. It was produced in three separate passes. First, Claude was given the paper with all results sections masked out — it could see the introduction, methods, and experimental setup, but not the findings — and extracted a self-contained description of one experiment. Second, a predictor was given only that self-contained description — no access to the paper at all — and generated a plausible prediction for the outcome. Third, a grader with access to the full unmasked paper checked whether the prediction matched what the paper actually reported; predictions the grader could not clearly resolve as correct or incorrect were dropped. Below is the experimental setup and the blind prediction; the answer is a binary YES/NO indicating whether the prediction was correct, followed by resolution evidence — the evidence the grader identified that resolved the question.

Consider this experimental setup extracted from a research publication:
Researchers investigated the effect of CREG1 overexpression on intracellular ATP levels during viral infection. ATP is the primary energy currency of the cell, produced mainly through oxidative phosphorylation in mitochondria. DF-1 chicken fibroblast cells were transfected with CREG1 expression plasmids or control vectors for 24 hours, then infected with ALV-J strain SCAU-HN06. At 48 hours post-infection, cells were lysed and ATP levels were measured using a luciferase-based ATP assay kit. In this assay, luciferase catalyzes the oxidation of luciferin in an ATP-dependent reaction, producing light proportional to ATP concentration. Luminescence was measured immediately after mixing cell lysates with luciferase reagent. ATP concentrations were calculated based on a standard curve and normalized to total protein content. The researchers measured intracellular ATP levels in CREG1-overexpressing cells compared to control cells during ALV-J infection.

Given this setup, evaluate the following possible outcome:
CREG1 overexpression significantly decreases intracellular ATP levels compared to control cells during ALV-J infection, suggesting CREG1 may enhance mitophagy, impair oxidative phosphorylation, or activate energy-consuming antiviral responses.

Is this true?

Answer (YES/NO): YES